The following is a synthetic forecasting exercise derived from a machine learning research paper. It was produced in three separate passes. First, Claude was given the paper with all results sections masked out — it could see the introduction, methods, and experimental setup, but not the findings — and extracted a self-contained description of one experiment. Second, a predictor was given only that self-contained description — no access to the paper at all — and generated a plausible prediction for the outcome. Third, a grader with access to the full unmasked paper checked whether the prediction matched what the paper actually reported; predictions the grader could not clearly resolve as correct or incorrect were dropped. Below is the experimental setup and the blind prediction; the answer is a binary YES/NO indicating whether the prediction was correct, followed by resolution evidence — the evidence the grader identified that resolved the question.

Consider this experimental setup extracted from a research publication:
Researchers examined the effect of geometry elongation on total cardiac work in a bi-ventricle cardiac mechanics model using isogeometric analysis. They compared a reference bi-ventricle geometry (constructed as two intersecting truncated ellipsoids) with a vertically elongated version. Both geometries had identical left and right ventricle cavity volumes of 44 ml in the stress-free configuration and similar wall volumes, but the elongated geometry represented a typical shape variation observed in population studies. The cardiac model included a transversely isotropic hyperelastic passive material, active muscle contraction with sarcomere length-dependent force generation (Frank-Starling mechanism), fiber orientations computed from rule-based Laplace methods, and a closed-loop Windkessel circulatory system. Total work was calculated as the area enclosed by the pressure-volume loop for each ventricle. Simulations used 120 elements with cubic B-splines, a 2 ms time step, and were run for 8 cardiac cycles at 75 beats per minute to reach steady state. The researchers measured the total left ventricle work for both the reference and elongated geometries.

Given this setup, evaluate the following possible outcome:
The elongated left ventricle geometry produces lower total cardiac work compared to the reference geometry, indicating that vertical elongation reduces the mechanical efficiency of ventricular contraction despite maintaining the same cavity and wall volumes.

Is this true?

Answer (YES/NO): NO